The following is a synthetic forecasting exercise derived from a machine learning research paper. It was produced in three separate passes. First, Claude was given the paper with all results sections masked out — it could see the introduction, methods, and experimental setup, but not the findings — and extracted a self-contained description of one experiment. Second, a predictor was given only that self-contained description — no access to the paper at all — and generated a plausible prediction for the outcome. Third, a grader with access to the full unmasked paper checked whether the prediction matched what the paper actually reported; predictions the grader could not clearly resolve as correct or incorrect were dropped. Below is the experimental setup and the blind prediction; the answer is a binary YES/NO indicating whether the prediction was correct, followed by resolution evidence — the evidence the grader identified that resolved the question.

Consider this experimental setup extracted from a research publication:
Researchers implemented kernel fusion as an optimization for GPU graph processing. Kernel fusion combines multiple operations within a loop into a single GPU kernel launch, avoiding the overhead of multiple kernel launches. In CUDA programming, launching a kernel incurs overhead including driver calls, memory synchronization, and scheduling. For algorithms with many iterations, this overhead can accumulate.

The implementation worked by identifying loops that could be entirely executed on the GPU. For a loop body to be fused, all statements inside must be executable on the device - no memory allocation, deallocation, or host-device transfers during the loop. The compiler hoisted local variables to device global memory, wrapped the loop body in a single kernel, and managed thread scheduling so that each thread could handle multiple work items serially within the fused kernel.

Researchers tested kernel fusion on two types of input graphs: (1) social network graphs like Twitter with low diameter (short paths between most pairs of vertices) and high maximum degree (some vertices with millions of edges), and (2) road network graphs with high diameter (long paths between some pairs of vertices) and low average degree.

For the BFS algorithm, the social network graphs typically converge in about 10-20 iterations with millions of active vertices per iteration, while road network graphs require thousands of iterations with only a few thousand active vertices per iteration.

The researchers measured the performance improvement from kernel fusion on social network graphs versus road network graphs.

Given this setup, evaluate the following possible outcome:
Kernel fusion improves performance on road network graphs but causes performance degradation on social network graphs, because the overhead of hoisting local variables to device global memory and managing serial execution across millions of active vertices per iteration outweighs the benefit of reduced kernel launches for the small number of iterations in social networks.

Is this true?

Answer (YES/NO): YES